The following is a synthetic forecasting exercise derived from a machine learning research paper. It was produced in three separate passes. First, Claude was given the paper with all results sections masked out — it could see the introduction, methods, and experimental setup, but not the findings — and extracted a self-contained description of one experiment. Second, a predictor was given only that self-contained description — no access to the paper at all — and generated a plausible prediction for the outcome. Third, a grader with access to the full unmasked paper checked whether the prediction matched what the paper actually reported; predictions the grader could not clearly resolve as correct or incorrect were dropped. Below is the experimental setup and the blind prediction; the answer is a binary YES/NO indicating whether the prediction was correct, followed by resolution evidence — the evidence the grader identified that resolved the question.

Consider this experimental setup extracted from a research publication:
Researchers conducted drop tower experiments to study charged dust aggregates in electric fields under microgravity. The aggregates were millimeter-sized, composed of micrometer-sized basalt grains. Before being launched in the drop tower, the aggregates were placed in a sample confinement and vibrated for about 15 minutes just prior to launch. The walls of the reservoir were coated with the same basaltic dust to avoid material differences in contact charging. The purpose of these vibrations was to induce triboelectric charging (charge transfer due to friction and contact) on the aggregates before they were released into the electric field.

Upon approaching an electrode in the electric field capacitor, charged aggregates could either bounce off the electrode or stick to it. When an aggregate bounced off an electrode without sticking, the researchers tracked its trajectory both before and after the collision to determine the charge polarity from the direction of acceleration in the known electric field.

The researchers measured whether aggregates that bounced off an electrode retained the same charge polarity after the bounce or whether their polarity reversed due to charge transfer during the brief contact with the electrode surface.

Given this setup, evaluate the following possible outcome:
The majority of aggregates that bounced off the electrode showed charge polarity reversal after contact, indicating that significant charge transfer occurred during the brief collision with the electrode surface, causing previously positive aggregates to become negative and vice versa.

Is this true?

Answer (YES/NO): NO